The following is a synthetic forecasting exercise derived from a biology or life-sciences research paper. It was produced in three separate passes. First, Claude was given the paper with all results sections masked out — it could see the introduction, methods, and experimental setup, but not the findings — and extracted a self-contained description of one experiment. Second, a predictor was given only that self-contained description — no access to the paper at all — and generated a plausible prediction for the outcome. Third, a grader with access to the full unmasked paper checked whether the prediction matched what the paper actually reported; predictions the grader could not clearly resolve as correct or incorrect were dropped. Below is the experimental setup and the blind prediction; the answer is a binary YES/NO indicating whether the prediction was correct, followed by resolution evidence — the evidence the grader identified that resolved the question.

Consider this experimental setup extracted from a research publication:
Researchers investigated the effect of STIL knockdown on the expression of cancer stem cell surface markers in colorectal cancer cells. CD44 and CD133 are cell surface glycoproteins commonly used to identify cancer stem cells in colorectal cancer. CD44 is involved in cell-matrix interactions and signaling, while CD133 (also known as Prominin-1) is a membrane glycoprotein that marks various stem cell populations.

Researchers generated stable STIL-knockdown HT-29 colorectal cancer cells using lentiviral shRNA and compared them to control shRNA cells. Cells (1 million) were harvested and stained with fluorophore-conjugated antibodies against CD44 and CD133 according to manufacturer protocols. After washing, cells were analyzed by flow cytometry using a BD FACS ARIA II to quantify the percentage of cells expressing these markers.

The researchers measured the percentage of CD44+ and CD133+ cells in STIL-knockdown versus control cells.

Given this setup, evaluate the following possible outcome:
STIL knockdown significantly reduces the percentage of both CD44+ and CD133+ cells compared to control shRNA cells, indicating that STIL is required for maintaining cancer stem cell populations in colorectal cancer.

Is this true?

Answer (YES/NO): YES